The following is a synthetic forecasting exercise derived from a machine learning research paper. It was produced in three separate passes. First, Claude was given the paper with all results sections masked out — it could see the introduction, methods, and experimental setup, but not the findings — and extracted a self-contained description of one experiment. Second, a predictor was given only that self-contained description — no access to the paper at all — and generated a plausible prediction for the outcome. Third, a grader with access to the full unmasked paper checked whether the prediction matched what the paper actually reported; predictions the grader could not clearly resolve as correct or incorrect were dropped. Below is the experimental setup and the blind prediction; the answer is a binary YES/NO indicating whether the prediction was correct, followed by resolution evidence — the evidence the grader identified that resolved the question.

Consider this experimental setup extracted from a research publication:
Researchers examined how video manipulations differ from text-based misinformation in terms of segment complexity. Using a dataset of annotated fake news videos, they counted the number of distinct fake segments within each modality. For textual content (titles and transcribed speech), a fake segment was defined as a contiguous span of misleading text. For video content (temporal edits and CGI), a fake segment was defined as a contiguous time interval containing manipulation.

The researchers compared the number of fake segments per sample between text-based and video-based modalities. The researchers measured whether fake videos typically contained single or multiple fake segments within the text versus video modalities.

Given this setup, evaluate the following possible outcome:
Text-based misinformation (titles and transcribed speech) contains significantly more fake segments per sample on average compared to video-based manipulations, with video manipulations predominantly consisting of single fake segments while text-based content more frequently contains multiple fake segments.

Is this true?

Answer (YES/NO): YES